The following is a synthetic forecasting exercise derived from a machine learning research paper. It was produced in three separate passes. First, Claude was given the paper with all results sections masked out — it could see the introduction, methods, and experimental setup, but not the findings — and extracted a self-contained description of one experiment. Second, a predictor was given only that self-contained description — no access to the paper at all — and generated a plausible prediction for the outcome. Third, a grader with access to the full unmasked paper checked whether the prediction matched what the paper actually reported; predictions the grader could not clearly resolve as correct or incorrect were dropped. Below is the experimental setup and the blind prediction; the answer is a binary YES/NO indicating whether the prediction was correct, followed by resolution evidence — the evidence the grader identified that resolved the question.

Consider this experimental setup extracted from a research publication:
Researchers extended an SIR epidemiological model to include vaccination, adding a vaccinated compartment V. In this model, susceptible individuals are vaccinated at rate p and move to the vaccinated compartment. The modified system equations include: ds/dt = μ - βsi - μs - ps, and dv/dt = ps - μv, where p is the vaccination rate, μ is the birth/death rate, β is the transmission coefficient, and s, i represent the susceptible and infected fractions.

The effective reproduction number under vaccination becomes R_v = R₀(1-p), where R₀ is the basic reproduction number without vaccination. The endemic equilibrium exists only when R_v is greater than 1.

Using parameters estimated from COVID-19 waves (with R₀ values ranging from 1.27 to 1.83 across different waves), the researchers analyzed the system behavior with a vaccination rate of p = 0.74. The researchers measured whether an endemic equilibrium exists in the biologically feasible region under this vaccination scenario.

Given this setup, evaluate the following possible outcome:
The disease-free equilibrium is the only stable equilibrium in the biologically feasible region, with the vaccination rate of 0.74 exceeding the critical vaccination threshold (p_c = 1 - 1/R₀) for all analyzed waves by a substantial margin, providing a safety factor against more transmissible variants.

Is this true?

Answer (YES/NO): NO